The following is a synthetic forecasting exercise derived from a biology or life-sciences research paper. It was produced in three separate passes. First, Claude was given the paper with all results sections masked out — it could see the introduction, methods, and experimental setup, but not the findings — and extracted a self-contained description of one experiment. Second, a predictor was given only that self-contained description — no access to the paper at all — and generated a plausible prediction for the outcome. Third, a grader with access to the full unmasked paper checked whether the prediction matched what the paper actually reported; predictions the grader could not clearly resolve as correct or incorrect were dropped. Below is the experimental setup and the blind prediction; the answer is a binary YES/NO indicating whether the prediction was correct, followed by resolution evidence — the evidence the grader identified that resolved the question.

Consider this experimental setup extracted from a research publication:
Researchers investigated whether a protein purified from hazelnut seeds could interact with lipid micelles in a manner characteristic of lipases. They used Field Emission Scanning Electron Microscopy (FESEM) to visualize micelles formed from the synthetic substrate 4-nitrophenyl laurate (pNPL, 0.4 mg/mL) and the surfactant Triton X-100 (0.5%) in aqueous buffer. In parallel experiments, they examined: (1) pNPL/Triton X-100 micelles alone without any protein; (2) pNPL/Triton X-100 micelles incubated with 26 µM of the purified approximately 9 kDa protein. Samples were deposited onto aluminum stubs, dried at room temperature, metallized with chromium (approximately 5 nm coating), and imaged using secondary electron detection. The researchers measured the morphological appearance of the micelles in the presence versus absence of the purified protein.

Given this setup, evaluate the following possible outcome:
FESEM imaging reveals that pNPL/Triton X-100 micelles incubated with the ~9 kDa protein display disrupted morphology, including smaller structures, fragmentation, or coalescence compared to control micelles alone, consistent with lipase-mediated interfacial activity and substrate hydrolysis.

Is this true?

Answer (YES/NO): NO